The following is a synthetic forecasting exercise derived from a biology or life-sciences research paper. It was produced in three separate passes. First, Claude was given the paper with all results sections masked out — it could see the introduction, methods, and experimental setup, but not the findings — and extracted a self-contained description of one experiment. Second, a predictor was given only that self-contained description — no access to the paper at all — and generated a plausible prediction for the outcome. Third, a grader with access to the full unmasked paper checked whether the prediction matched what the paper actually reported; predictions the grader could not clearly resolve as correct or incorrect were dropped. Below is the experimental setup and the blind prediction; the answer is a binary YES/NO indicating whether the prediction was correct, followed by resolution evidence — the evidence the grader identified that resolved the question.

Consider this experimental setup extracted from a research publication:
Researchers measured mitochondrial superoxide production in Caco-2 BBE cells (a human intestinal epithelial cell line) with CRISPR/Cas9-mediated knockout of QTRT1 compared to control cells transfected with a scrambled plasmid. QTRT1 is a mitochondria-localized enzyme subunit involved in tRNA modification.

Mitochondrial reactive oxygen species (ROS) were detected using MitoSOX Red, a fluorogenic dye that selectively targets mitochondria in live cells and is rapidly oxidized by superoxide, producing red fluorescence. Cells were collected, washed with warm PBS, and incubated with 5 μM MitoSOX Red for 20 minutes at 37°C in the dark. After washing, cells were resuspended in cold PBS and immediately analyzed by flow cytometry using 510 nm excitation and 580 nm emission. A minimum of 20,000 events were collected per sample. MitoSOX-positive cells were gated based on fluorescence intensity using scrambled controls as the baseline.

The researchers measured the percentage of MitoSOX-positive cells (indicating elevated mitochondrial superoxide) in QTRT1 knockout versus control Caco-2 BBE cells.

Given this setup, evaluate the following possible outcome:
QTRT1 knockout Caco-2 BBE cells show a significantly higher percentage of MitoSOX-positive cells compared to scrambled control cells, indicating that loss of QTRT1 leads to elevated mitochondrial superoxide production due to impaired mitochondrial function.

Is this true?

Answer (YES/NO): YES